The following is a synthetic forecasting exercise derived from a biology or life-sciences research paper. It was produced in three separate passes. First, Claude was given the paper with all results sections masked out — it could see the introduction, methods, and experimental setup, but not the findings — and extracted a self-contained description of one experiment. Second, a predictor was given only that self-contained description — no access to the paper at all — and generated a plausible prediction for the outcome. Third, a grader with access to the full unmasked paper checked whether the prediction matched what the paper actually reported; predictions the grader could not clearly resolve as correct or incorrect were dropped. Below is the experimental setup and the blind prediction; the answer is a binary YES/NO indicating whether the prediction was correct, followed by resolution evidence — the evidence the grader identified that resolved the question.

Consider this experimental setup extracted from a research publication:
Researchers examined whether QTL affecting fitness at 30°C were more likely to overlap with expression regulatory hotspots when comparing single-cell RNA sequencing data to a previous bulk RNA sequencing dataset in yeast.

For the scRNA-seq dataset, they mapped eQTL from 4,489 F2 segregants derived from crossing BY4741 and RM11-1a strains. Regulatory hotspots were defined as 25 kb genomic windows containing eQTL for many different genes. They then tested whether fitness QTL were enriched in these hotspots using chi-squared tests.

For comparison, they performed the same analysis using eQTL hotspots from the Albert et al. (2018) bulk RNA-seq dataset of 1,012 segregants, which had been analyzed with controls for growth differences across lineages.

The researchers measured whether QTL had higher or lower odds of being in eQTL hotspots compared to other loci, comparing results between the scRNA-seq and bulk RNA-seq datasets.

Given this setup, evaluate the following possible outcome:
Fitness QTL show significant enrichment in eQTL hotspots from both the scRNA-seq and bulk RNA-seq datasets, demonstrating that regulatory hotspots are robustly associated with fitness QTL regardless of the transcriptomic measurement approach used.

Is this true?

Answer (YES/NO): NO